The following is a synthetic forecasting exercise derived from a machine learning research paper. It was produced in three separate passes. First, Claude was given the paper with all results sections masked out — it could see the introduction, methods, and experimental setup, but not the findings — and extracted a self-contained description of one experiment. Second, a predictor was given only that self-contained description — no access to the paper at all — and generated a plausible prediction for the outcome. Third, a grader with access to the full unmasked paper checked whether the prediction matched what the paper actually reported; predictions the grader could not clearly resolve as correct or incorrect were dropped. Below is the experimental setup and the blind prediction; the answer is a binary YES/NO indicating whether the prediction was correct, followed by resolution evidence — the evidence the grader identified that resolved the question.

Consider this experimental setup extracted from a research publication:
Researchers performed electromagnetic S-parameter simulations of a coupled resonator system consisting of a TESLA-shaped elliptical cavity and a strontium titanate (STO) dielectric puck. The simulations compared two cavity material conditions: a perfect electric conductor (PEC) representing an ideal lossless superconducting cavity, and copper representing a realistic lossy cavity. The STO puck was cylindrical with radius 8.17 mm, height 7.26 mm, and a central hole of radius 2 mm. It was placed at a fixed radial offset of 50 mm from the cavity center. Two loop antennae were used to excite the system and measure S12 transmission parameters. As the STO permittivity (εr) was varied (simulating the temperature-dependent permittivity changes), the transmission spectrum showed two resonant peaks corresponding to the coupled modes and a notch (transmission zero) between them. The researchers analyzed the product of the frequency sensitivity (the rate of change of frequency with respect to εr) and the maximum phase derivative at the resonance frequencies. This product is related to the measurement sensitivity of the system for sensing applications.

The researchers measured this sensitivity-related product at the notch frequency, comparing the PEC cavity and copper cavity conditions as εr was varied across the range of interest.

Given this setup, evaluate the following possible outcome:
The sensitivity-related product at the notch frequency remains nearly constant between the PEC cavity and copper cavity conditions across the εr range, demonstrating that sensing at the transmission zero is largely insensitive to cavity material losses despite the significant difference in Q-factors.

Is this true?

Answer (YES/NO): YES